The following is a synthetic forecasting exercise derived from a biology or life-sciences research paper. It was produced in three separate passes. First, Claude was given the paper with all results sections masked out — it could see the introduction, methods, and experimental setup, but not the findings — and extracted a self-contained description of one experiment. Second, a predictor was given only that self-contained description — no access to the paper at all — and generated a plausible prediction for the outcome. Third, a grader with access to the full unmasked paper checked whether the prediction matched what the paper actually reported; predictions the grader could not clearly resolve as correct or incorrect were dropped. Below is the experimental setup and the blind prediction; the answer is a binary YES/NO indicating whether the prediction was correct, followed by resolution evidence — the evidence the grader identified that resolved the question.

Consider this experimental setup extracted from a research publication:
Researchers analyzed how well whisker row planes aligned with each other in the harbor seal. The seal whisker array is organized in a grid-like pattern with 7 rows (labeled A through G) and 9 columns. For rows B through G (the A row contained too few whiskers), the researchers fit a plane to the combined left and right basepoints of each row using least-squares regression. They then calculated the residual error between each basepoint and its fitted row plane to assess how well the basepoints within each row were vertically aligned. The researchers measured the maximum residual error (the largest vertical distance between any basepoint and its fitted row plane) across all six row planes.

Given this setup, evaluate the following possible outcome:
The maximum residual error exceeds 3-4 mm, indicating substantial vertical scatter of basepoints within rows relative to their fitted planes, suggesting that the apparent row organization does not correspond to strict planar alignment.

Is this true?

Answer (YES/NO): YES